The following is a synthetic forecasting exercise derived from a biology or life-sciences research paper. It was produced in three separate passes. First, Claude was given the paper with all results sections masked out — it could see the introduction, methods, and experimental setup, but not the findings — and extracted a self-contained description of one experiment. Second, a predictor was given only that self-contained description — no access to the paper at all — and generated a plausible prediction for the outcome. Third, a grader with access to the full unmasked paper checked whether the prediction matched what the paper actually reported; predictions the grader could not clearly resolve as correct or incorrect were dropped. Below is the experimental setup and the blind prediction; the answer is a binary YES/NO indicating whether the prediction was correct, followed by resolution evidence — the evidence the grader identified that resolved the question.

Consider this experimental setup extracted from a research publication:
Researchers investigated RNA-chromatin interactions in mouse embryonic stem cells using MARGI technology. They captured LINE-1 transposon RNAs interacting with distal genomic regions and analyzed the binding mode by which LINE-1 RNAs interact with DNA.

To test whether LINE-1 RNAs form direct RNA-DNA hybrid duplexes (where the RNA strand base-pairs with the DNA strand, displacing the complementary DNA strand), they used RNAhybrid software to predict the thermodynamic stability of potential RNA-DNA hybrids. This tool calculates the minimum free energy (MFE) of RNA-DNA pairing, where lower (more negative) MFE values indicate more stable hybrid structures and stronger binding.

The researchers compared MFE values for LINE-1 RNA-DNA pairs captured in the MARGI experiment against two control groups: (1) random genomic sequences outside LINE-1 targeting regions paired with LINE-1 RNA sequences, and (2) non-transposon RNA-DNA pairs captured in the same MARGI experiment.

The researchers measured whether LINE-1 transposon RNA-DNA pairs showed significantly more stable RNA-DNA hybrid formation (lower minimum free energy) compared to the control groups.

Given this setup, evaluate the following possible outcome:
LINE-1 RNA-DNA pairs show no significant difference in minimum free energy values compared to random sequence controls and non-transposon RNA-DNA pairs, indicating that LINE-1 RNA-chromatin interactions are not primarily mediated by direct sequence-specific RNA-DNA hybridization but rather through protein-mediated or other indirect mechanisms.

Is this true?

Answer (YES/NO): NO